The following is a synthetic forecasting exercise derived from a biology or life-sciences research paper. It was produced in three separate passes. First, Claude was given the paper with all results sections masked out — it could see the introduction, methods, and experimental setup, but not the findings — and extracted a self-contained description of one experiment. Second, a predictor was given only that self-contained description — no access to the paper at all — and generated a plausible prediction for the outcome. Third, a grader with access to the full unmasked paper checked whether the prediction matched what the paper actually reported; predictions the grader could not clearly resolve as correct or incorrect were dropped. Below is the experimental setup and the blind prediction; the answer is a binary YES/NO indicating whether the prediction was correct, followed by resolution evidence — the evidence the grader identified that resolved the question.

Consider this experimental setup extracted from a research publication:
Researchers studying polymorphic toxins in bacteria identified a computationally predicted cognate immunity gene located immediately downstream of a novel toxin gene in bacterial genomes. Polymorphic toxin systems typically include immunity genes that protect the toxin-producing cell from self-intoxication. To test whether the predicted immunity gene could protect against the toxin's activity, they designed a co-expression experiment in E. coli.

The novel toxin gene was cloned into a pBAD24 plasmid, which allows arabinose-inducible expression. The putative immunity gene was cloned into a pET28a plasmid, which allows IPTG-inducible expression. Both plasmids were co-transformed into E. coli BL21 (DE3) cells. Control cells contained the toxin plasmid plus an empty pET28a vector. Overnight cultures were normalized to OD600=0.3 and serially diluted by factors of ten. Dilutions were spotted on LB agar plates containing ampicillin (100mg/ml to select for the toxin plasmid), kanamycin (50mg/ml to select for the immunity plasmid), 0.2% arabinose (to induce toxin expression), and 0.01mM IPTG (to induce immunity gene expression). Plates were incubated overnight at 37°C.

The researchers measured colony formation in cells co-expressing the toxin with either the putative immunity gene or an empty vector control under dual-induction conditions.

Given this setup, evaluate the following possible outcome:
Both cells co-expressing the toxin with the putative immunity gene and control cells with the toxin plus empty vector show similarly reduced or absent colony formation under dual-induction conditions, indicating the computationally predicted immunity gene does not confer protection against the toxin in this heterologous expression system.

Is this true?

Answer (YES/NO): NO